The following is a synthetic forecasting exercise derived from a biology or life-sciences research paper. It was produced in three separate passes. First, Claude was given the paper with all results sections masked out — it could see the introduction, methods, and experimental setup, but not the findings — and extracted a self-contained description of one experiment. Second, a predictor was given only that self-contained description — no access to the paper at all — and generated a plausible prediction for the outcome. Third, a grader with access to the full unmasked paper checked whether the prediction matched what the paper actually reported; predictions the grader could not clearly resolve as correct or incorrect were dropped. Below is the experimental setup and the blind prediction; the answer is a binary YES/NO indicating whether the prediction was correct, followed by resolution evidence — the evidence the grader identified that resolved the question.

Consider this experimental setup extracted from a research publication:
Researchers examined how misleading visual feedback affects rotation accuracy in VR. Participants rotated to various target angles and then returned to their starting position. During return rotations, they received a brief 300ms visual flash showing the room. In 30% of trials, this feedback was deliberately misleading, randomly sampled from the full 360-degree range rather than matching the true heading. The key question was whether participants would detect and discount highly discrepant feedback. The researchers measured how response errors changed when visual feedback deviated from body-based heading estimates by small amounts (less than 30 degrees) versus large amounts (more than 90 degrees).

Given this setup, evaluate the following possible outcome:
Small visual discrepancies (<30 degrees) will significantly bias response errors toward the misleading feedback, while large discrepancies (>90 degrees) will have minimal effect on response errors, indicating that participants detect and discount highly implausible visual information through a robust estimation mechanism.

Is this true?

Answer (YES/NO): YES